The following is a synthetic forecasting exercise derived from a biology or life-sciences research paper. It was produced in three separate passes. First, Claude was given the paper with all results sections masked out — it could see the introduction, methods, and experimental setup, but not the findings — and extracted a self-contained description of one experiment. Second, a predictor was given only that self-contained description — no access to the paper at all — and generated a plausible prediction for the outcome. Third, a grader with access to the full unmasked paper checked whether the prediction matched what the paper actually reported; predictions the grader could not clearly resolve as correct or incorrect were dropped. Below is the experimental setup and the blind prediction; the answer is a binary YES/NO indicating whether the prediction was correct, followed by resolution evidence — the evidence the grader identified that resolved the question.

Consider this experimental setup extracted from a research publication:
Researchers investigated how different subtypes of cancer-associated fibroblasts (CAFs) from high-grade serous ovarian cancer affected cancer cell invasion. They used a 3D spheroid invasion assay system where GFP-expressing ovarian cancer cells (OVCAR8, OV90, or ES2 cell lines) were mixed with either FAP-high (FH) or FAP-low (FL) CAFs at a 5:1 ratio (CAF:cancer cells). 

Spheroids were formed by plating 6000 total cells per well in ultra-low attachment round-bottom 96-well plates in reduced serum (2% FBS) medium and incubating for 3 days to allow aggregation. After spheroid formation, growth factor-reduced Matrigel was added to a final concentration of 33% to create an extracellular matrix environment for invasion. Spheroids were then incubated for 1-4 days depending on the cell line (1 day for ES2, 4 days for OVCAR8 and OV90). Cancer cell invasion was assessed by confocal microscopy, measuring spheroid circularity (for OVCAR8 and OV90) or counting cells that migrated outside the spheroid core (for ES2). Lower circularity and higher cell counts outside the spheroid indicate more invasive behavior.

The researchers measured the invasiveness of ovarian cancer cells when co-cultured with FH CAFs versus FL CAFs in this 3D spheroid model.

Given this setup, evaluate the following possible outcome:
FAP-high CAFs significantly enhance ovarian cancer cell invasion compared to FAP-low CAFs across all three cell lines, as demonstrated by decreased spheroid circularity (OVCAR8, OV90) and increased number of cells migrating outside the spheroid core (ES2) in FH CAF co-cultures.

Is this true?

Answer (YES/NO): YES